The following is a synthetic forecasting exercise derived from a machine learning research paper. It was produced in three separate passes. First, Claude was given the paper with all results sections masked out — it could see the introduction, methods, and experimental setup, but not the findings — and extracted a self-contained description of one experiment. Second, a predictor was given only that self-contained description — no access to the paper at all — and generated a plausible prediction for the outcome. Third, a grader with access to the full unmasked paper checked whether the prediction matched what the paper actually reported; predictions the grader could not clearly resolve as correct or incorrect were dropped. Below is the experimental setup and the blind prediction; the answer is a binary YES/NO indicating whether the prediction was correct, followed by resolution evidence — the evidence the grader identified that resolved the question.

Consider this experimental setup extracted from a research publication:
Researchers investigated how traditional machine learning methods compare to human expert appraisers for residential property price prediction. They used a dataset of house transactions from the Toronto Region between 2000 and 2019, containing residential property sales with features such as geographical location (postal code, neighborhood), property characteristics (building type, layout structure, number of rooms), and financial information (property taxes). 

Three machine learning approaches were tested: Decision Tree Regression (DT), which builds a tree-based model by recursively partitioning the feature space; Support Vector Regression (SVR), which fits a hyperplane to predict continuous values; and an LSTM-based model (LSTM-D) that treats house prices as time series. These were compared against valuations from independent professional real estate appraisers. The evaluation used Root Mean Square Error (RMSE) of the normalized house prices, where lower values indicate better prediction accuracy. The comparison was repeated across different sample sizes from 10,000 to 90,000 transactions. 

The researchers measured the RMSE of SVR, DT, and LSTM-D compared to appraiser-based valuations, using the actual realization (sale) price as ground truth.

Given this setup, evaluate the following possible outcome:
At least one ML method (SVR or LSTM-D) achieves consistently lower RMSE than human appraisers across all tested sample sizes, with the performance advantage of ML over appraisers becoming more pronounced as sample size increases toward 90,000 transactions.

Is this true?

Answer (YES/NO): NO